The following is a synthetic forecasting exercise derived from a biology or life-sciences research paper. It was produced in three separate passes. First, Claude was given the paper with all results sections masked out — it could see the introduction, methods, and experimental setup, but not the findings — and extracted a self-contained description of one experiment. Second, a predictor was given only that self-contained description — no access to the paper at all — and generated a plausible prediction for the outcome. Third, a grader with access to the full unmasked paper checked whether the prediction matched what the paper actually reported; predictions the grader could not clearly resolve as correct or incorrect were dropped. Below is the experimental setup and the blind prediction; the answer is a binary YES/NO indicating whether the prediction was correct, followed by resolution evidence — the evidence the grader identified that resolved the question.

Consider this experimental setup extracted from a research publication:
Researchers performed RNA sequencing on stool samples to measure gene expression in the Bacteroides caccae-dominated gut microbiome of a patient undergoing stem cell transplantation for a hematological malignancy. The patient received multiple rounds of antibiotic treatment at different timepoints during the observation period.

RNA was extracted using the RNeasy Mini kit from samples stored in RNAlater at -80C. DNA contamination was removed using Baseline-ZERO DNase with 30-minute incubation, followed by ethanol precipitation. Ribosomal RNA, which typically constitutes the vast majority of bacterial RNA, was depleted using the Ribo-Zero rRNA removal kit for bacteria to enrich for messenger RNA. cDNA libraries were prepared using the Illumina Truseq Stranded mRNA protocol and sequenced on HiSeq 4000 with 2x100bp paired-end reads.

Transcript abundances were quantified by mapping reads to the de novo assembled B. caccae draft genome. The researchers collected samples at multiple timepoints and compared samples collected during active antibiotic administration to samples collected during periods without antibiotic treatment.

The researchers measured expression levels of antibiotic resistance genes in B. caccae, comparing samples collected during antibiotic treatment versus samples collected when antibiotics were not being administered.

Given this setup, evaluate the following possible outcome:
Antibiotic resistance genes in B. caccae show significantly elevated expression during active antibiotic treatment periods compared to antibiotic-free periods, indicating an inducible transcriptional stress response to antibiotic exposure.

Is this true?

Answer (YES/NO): NO